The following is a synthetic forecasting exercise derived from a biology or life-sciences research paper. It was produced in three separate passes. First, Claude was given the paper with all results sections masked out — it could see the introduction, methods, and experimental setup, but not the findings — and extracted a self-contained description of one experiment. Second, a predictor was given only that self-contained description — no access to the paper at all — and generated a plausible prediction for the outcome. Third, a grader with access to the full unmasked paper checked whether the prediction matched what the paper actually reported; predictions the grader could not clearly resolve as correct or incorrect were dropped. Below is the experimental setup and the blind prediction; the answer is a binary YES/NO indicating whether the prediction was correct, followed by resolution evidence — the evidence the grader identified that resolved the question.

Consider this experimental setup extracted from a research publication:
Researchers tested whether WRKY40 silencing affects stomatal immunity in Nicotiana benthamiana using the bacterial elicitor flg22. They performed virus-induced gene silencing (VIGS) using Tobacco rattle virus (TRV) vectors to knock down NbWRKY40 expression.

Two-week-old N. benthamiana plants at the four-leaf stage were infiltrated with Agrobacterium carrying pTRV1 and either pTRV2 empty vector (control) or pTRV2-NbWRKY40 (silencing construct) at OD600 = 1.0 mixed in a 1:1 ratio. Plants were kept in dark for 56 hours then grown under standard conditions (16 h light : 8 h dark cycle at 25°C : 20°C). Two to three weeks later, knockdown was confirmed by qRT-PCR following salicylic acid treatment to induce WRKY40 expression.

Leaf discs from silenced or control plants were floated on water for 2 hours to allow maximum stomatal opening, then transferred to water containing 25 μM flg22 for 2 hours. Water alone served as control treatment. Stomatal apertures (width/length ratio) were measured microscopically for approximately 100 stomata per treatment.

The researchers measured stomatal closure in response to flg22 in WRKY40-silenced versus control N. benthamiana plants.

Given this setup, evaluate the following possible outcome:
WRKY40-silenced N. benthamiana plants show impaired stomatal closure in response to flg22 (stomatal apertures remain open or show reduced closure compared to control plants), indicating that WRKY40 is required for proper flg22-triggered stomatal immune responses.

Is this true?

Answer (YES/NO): NO